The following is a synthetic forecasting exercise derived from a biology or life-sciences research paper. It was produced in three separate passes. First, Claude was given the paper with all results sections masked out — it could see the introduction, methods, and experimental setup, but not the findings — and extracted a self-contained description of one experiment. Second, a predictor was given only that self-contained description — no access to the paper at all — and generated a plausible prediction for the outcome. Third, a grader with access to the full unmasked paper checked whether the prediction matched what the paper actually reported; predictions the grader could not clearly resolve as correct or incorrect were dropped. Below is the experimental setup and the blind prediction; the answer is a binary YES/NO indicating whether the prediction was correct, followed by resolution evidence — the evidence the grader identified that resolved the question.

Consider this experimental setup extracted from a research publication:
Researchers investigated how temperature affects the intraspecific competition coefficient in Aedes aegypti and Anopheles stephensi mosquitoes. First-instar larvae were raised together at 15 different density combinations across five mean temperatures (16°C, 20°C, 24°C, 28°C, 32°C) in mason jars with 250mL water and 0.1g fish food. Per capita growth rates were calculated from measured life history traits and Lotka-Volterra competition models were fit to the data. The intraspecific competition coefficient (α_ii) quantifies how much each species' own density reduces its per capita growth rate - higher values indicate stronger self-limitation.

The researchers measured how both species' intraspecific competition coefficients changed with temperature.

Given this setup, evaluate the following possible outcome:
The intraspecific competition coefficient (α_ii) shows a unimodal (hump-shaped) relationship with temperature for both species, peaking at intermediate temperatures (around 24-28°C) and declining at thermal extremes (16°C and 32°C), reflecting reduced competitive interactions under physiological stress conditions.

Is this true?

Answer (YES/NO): NO